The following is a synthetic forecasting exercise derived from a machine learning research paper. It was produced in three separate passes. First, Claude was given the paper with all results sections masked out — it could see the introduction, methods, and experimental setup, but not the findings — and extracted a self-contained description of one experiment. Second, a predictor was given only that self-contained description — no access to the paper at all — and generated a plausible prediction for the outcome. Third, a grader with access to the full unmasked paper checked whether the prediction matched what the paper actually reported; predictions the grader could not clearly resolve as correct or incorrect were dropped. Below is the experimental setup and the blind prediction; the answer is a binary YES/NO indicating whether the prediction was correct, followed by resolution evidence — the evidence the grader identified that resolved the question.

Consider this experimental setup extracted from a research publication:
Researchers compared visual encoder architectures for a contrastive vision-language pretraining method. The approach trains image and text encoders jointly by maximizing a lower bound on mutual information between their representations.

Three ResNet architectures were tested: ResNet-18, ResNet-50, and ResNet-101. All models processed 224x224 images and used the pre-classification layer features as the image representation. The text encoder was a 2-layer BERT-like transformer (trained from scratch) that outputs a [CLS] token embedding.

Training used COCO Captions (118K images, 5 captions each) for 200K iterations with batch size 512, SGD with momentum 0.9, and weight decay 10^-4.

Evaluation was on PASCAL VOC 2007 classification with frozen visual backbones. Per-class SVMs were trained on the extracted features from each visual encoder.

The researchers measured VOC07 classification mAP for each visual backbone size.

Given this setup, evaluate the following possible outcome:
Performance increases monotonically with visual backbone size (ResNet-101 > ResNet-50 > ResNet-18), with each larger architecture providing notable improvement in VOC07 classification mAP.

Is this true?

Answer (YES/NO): NO